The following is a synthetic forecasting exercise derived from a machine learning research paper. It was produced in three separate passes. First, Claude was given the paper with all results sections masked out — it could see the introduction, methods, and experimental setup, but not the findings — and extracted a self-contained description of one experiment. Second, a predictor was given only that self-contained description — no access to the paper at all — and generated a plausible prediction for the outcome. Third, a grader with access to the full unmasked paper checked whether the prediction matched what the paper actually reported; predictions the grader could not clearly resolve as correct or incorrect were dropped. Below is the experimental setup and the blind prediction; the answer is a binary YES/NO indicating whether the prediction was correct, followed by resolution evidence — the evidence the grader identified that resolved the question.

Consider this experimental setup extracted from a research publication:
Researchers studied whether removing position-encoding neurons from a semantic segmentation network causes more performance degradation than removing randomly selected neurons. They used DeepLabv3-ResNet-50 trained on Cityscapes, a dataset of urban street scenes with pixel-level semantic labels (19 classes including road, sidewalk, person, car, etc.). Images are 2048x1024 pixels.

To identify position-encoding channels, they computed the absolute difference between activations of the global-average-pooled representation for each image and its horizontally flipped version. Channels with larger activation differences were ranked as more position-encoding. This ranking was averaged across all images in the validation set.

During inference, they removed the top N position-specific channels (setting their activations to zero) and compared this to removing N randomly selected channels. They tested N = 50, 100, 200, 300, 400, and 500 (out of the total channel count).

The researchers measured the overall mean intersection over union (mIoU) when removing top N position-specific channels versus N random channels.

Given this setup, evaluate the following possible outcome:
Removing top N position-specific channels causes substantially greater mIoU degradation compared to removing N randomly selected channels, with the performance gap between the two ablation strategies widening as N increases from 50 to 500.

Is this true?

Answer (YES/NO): YES